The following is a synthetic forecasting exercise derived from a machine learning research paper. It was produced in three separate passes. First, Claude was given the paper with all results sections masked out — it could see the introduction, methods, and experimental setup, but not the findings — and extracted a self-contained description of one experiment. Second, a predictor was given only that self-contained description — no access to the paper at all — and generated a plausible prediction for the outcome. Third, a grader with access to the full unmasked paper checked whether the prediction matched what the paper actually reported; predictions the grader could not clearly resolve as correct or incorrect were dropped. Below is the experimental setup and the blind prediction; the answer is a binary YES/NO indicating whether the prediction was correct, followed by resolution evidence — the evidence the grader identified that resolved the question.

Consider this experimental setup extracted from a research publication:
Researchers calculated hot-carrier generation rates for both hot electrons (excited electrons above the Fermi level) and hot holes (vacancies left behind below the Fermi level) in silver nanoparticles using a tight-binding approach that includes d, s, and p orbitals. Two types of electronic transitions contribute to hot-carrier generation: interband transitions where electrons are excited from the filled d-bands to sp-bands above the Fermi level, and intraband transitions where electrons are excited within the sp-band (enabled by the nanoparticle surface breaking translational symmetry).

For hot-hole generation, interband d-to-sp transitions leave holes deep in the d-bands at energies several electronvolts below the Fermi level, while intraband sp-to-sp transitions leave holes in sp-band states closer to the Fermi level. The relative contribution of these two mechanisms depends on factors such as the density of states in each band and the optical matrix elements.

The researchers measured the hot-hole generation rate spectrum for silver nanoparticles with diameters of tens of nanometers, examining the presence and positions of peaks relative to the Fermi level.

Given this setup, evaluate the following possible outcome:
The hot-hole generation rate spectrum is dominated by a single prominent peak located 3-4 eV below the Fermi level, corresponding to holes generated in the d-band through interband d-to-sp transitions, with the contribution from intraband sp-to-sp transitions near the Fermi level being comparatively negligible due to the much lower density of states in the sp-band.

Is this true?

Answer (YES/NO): NO